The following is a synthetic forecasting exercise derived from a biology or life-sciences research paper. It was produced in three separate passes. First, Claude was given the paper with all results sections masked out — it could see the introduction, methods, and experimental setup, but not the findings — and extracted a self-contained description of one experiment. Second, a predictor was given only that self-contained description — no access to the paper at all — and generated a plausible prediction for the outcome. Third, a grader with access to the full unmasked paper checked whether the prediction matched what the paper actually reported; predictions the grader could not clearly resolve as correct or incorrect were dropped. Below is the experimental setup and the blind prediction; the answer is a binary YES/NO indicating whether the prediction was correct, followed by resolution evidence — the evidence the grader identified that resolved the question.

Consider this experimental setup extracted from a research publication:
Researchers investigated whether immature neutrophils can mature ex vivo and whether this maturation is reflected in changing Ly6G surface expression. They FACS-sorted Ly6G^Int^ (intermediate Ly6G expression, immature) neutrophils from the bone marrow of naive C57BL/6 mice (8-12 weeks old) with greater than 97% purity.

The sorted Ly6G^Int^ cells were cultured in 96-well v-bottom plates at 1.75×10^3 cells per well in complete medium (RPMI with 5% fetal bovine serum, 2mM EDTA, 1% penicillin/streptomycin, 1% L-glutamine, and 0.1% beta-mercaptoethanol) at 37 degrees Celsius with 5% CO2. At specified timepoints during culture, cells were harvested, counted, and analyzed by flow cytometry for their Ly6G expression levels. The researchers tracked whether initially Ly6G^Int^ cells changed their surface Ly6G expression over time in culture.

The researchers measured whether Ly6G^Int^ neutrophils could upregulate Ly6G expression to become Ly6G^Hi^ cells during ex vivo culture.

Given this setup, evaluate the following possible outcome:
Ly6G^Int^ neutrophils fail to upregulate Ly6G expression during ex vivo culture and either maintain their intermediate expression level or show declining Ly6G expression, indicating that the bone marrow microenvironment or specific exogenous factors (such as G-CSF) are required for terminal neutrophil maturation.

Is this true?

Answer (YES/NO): NO